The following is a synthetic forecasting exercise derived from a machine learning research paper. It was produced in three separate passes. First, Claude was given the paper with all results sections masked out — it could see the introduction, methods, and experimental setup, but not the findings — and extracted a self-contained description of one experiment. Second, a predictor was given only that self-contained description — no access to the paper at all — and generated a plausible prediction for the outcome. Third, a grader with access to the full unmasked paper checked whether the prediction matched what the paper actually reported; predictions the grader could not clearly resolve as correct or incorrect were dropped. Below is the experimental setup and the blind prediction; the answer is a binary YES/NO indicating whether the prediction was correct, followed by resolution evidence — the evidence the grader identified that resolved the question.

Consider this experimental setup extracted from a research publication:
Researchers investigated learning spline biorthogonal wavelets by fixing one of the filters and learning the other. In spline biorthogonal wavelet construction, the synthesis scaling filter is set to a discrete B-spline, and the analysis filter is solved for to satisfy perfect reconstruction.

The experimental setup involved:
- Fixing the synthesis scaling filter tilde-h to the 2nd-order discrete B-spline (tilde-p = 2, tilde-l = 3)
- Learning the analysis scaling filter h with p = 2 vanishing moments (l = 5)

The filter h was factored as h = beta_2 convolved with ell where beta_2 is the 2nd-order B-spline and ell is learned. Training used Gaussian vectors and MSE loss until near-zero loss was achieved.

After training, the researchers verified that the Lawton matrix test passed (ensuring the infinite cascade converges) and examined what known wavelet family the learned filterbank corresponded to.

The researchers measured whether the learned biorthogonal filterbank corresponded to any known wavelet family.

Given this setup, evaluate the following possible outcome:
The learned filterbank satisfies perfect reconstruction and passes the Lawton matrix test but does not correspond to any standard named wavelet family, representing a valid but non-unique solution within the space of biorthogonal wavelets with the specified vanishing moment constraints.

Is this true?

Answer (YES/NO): NO